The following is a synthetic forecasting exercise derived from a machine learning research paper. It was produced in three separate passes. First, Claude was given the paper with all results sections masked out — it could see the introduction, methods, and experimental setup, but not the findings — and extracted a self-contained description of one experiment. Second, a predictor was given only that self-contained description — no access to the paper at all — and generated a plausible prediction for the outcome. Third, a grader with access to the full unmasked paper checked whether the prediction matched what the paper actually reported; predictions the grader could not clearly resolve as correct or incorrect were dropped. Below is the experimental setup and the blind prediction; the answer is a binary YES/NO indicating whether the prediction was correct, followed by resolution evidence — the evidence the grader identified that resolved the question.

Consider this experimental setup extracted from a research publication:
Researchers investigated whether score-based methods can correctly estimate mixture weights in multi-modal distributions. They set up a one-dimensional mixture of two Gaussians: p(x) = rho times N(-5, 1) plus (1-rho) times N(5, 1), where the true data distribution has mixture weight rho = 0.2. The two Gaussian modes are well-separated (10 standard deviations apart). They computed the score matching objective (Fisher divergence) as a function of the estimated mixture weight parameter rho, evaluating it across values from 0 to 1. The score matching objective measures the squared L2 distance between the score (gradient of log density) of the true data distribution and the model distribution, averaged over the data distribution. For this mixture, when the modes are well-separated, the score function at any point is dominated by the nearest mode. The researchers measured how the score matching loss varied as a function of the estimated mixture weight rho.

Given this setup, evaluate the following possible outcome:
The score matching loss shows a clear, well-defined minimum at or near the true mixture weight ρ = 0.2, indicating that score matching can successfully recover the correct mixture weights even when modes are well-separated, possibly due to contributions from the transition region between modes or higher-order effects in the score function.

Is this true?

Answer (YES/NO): NO